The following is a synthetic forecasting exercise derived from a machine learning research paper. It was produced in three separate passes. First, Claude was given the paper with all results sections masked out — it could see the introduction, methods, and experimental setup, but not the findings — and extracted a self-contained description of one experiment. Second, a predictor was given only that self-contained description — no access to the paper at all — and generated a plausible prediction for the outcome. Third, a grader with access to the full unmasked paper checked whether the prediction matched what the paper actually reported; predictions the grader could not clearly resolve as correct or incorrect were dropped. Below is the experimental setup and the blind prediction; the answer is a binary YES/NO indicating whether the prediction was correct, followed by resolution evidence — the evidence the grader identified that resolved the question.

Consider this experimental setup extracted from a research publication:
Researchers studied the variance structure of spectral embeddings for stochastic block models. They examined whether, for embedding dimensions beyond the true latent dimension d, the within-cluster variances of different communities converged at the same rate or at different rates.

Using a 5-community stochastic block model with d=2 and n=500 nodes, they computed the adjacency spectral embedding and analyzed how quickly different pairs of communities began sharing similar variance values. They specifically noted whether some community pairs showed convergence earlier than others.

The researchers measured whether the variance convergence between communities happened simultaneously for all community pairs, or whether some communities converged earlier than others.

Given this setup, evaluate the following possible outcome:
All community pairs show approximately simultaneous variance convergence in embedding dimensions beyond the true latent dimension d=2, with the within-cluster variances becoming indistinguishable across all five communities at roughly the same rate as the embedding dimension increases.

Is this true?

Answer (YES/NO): NO